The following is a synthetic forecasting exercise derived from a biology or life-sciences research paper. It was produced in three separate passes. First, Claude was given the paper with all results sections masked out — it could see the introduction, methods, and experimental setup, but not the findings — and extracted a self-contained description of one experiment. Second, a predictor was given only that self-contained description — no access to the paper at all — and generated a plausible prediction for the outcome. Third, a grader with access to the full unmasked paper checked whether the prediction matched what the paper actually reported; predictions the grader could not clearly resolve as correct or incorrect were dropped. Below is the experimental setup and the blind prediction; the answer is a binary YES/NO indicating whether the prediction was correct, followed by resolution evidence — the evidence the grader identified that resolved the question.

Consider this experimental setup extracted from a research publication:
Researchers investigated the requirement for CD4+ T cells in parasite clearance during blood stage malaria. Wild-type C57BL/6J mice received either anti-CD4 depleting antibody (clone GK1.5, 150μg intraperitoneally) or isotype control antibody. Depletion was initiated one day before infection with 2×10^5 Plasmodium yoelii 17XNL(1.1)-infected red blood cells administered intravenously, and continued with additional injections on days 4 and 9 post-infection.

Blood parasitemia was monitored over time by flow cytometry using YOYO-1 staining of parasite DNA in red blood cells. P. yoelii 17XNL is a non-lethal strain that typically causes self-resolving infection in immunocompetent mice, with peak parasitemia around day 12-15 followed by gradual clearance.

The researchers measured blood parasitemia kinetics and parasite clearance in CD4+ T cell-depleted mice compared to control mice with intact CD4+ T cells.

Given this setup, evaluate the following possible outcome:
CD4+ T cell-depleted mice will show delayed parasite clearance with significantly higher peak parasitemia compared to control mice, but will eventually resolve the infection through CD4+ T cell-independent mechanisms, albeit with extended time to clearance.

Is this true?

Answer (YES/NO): NO